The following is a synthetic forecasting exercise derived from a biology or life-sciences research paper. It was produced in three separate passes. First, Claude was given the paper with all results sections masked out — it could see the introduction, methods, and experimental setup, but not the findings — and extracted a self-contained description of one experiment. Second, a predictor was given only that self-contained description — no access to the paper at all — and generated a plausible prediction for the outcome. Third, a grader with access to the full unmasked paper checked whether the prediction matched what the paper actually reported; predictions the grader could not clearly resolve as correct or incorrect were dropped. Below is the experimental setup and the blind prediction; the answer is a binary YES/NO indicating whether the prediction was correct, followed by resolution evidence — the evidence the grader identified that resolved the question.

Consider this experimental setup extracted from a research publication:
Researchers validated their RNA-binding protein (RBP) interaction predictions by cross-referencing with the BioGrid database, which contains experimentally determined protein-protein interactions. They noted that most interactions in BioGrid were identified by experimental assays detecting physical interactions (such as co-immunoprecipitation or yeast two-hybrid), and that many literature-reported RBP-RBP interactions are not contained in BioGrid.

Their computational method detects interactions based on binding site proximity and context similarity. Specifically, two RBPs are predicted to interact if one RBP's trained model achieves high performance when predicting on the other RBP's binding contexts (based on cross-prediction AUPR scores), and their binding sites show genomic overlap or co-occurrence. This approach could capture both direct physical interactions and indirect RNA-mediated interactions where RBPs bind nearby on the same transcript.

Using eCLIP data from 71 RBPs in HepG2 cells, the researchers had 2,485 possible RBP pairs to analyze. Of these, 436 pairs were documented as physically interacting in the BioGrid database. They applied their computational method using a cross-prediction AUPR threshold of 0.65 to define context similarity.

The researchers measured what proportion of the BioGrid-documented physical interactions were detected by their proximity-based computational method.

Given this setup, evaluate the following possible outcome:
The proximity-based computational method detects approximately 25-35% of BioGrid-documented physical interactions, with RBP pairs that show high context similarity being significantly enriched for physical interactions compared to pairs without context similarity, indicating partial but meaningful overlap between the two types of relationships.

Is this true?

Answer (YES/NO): NO